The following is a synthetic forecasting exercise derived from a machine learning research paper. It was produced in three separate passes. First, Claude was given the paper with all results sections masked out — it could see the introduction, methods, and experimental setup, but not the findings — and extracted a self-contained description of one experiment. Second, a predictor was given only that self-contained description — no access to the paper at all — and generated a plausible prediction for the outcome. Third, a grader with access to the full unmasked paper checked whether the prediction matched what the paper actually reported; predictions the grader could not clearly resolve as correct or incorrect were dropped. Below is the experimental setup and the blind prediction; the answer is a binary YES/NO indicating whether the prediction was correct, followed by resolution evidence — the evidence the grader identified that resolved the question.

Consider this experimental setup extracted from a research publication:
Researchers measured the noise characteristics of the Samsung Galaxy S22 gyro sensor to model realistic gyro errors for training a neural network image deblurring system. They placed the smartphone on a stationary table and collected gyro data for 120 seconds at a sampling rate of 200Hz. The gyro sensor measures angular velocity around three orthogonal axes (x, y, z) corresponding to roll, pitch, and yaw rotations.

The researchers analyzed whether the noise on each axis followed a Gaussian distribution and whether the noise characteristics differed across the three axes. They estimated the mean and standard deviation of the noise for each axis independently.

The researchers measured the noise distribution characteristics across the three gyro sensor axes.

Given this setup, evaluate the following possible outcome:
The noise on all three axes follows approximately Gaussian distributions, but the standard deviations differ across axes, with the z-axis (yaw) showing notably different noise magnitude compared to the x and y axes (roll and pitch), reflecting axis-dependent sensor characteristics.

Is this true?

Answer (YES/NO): NO